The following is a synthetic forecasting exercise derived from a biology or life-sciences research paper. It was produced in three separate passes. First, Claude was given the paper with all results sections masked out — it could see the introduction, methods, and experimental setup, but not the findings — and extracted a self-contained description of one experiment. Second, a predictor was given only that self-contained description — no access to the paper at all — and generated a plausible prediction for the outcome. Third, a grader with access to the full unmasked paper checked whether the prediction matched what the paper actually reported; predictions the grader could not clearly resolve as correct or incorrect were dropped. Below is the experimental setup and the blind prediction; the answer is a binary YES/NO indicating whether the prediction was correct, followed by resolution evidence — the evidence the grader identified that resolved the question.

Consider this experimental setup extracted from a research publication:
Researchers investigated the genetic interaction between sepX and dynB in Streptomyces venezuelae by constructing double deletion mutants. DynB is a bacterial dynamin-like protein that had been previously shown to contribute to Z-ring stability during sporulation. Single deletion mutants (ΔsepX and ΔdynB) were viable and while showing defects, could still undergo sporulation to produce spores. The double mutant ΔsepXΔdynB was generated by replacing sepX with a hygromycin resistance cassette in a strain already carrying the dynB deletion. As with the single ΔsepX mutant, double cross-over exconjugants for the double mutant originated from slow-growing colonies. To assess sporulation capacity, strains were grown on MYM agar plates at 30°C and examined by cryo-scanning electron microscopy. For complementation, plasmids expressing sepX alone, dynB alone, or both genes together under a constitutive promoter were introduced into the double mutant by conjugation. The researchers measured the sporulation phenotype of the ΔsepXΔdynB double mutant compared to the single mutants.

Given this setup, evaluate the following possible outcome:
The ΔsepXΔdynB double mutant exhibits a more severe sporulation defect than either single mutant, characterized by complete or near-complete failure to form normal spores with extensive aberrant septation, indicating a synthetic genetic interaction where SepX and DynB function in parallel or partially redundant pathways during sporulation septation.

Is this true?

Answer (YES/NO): NO